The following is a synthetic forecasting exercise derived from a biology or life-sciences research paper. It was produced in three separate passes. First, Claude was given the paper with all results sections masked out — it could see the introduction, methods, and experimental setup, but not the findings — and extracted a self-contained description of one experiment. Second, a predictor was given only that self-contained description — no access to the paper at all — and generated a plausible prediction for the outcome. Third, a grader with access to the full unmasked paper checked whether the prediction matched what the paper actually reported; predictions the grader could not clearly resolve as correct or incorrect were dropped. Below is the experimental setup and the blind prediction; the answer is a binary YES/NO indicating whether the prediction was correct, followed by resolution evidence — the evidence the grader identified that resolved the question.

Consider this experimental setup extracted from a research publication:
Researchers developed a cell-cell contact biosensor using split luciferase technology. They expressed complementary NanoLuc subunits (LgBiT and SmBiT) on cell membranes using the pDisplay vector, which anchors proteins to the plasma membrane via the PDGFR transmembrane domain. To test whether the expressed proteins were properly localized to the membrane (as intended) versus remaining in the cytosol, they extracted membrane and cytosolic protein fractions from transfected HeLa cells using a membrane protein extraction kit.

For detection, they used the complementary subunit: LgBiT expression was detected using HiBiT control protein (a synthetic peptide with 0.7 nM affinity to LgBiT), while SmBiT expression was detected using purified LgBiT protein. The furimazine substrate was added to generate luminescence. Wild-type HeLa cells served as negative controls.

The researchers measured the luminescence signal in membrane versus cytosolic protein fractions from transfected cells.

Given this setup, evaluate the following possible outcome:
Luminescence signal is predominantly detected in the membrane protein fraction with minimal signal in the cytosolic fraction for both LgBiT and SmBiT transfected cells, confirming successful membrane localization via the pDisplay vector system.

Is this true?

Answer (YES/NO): NO